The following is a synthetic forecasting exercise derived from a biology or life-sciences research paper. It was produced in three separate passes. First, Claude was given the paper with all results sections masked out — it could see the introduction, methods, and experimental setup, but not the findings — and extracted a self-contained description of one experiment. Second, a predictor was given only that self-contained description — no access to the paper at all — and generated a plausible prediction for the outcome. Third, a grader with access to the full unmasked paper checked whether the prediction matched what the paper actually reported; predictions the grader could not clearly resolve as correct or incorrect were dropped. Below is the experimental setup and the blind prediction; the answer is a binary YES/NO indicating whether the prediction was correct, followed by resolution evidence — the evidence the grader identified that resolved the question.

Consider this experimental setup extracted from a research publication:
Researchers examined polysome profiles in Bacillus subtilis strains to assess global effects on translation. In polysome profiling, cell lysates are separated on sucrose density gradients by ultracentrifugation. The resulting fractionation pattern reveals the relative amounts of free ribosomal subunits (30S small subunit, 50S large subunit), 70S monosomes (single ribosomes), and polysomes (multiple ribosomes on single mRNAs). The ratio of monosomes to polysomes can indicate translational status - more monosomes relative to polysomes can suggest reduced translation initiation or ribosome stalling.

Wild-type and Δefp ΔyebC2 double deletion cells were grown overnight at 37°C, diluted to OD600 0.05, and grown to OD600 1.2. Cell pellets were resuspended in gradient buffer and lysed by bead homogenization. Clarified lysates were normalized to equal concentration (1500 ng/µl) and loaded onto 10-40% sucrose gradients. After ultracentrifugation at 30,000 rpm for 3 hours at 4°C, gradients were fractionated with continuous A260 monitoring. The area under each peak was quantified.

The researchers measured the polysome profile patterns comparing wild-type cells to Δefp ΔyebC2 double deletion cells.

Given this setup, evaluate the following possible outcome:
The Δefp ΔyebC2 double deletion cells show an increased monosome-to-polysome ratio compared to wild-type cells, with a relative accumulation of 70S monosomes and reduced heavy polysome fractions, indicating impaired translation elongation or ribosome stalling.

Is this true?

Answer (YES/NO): YES